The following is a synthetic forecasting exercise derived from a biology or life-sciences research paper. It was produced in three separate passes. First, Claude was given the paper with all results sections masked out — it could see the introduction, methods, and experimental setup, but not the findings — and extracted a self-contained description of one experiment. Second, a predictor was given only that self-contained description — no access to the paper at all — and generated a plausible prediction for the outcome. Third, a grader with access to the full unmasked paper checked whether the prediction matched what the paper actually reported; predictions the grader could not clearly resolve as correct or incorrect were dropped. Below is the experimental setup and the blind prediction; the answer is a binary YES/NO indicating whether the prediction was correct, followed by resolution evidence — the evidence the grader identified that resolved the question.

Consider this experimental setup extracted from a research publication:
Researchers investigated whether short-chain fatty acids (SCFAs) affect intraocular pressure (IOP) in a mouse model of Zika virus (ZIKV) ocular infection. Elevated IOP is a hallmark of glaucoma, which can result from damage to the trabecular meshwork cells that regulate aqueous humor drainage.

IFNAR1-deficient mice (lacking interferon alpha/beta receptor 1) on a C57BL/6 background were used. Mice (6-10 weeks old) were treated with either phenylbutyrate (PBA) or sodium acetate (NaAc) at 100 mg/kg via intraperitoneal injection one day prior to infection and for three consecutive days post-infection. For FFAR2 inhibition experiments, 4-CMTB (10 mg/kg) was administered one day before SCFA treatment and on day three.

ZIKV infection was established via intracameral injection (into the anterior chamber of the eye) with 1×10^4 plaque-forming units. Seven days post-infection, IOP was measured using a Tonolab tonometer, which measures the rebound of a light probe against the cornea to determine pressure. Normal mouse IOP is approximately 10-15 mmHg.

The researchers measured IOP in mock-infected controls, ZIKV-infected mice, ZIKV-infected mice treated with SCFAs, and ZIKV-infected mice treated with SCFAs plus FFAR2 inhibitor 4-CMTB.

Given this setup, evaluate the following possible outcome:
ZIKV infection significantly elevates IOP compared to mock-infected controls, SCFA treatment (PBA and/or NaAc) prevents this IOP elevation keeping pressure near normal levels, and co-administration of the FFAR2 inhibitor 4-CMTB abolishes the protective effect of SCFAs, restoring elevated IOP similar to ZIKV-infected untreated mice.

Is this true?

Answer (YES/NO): YES